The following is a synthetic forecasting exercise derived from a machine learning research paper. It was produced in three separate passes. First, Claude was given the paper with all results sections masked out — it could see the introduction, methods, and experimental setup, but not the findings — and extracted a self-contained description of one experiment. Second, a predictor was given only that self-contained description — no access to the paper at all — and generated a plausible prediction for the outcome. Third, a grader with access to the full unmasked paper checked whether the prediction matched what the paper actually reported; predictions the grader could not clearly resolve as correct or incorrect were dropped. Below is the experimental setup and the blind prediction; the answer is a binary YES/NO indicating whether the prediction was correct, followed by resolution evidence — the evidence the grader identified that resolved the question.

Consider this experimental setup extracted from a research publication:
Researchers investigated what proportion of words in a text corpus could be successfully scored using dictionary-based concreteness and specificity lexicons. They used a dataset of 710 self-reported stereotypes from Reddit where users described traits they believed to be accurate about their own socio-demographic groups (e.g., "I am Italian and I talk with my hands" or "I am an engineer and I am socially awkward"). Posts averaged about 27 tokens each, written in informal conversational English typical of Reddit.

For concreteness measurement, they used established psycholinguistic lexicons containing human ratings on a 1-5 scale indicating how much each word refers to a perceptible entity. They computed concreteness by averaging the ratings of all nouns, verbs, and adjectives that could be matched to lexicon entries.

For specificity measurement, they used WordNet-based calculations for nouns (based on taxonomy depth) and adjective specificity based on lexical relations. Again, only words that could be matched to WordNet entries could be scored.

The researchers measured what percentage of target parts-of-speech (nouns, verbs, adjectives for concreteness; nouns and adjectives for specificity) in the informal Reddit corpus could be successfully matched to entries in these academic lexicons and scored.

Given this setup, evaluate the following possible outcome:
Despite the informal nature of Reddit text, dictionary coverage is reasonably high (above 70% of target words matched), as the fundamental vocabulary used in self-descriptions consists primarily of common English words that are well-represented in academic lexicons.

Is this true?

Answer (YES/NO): YES